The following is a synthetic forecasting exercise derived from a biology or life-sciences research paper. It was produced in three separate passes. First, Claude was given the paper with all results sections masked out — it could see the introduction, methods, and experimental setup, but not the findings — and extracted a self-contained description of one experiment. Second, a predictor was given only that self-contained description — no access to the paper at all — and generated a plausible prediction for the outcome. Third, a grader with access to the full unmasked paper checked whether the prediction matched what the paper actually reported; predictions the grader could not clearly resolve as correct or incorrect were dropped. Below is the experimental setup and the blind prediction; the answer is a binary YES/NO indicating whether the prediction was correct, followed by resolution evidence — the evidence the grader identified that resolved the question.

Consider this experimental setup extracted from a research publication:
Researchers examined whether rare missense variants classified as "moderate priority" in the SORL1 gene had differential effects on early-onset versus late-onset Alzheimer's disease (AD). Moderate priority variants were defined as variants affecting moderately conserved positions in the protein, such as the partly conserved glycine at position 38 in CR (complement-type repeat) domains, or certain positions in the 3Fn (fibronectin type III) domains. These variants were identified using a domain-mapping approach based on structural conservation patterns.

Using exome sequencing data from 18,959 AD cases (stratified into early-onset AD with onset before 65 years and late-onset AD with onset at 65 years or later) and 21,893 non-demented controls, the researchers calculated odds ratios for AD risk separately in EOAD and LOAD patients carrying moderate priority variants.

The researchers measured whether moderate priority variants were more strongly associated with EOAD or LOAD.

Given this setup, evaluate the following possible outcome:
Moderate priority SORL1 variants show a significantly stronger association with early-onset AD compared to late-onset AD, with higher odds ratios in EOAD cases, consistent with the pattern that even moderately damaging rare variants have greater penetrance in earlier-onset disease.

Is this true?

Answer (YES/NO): NO